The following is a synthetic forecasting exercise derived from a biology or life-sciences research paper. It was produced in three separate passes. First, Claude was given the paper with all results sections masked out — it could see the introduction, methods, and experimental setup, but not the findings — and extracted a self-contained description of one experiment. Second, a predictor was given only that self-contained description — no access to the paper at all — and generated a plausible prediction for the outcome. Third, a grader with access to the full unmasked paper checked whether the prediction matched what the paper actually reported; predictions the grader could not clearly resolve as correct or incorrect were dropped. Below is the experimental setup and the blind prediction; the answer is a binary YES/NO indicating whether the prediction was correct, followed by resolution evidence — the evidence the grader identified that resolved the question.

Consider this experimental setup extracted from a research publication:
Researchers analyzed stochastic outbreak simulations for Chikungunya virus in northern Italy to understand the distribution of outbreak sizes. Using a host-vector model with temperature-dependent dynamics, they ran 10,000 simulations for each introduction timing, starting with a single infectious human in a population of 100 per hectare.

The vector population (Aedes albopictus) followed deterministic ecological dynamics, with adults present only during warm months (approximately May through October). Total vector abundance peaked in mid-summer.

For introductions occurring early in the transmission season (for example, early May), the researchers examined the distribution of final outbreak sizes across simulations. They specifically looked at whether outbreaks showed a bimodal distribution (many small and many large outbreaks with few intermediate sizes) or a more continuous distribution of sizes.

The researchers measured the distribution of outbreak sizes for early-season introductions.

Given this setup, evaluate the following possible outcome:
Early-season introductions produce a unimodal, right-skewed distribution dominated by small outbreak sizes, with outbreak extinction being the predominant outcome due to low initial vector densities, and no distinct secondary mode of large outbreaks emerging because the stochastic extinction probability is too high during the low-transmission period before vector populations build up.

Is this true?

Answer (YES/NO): NO